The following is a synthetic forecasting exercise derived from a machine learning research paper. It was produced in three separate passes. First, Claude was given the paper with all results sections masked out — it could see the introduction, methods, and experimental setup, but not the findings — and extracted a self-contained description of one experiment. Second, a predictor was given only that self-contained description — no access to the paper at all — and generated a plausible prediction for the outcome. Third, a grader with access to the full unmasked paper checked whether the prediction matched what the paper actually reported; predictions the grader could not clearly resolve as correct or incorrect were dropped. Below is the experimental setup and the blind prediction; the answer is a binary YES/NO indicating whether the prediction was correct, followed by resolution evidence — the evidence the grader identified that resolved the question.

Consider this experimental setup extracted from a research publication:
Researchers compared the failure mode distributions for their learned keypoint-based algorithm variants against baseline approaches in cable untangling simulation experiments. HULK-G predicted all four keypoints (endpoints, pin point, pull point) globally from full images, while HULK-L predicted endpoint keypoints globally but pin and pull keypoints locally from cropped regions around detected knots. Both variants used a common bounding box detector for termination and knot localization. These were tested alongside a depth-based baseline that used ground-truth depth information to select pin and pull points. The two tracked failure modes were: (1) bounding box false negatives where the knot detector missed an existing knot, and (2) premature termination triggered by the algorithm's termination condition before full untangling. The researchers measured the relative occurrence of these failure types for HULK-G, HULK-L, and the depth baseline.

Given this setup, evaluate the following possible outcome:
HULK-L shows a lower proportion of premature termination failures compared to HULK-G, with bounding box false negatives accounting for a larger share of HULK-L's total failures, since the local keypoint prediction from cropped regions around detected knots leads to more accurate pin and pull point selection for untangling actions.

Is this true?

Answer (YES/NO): NO